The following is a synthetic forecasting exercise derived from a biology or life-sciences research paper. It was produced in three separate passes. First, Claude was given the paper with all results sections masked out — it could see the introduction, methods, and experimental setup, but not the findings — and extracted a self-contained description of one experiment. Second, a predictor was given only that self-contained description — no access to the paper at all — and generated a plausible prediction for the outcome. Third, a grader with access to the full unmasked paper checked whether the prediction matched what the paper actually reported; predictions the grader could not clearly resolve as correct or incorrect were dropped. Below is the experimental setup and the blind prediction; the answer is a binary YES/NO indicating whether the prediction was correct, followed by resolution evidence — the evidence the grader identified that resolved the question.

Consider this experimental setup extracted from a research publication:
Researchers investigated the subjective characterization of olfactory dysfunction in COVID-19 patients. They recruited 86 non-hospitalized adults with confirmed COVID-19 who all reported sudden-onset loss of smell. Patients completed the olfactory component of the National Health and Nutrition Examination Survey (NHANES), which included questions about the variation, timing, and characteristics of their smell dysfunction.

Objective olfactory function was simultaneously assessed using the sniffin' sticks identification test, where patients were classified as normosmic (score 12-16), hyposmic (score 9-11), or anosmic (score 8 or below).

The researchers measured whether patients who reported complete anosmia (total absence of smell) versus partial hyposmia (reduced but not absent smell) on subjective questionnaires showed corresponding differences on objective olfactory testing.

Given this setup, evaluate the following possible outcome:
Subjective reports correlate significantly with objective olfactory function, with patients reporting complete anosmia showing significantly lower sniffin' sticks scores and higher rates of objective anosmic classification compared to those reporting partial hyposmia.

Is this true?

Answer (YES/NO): NO